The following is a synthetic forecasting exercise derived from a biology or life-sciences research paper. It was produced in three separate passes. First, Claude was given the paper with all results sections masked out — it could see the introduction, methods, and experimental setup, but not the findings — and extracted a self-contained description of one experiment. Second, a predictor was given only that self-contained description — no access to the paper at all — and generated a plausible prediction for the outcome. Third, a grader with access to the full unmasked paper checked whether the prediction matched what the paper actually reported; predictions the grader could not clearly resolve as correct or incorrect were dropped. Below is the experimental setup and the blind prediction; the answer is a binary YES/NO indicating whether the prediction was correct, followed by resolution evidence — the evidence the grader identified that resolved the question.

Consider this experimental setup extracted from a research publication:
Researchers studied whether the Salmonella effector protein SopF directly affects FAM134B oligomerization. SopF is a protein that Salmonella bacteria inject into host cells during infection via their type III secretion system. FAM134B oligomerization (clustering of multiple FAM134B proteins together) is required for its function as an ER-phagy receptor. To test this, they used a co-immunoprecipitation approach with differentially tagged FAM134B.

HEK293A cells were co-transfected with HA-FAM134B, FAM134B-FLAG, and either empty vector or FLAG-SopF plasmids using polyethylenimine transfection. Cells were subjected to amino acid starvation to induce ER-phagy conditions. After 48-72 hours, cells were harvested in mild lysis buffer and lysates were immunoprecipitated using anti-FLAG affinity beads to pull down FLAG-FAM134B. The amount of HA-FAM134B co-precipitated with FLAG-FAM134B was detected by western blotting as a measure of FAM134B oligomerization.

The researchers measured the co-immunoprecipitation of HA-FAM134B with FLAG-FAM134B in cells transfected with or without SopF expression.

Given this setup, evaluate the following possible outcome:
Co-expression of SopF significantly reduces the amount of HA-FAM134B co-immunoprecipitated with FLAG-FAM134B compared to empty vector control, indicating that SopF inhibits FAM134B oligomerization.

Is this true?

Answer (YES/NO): YES